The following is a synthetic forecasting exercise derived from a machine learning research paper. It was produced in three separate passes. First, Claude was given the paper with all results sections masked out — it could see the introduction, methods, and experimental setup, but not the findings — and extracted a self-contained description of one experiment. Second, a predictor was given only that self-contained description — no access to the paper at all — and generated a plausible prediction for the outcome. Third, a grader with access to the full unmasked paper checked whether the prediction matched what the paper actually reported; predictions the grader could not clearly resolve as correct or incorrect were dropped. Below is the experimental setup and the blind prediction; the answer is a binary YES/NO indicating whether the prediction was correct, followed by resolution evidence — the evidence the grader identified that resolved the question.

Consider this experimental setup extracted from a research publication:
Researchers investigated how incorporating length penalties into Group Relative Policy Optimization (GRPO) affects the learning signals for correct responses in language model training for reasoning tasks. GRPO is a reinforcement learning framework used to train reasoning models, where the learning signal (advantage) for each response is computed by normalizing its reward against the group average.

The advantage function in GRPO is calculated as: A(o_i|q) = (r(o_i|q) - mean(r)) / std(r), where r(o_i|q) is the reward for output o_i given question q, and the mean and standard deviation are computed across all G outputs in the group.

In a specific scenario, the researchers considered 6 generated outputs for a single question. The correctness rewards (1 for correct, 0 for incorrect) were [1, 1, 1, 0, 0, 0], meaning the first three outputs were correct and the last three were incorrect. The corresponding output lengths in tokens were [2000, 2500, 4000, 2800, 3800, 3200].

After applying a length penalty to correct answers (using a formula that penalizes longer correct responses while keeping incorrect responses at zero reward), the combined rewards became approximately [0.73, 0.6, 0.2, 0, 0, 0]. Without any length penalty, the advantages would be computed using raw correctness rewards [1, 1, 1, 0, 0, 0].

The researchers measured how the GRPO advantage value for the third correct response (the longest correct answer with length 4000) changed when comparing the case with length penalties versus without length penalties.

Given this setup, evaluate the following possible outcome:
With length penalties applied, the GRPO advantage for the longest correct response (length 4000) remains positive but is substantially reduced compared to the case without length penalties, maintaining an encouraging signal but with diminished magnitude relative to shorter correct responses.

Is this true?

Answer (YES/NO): NO